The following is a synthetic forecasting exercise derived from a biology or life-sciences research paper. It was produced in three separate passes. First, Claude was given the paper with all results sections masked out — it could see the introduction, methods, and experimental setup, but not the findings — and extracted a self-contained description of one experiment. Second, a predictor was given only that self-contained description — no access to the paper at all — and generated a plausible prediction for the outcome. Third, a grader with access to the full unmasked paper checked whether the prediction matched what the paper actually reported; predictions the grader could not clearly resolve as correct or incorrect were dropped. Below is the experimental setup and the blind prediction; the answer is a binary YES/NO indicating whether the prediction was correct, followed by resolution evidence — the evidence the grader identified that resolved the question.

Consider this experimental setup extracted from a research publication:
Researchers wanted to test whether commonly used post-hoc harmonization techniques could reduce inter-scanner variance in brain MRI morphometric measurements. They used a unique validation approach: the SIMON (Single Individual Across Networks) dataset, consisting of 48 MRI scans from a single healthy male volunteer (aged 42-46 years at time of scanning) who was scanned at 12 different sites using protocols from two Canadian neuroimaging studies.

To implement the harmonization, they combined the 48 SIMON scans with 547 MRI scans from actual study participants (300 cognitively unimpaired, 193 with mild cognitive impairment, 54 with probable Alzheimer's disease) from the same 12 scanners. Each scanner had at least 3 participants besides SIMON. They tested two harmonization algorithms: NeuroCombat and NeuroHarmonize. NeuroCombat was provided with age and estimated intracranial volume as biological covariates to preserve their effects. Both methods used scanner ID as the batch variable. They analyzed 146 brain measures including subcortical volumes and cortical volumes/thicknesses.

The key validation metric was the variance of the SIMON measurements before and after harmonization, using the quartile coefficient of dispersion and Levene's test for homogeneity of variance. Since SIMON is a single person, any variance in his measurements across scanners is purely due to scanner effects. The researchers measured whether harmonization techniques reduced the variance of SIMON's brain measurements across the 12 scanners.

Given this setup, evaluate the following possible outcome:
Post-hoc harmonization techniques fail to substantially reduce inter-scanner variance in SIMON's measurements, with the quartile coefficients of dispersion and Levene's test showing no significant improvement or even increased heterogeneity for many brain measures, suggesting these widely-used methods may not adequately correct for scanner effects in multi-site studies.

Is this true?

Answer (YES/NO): YES